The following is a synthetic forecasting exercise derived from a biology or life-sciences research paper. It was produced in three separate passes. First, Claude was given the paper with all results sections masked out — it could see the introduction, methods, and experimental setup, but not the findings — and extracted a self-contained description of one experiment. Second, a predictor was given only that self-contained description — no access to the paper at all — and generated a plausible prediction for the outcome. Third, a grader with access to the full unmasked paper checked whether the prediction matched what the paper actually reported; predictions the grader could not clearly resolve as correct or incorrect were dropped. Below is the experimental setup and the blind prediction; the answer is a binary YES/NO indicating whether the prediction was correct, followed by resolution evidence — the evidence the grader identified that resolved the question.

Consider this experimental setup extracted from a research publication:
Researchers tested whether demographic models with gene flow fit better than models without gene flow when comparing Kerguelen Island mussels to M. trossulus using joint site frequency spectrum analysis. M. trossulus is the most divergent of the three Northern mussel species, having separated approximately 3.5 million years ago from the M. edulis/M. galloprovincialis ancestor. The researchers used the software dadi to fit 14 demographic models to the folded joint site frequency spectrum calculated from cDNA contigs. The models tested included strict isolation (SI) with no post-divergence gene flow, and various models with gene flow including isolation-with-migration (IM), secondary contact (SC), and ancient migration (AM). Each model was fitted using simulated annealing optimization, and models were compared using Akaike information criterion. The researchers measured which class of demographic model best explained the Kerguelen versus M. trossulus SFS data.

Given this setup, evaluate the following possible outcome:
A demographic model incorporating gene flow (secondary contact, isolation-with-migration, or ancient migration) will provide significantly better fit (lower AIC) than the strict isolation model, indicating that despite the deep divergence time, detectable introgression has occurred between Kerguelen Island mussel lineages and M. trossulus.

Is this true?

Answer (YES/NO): YES